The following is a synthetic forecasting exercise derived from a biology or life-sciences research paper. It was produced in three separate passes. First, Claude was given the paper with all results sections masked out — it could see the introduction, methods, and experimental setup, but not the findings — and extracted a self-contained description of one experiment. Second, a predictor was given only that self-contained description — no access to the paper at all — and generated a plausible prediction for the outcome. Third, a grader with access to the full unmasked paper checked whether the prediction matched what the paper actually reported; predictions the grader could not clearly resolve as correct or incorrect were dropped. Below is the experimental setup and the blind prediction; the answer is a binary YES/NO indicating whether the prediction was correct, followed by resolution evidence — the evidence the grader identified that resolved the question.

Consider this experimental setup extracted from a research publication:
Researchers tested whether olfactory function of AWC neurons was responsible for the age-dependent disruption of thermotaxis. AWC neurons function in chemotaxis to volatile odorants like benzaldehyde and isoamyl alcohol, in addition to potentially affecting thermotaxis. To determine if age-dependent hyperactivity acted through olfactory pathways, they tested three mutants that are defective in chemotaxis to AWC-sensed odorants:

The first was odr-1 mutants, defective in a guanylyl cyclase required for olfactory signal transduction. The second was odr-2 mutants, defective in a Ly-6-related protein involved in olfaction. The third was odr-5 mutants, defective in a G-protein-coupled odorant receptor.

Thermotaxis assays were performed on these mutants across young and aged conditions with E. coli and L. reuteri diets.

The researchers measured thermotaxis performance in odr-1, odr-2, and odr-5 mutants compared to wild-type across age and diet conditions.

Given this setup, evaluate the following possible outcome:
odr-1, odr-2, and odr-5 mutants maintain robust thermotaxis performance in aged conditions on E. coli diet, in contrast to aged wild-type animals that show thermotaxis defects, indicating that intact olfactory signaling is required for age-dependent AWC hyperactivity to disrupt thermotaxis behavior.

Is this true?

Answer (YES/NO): NO